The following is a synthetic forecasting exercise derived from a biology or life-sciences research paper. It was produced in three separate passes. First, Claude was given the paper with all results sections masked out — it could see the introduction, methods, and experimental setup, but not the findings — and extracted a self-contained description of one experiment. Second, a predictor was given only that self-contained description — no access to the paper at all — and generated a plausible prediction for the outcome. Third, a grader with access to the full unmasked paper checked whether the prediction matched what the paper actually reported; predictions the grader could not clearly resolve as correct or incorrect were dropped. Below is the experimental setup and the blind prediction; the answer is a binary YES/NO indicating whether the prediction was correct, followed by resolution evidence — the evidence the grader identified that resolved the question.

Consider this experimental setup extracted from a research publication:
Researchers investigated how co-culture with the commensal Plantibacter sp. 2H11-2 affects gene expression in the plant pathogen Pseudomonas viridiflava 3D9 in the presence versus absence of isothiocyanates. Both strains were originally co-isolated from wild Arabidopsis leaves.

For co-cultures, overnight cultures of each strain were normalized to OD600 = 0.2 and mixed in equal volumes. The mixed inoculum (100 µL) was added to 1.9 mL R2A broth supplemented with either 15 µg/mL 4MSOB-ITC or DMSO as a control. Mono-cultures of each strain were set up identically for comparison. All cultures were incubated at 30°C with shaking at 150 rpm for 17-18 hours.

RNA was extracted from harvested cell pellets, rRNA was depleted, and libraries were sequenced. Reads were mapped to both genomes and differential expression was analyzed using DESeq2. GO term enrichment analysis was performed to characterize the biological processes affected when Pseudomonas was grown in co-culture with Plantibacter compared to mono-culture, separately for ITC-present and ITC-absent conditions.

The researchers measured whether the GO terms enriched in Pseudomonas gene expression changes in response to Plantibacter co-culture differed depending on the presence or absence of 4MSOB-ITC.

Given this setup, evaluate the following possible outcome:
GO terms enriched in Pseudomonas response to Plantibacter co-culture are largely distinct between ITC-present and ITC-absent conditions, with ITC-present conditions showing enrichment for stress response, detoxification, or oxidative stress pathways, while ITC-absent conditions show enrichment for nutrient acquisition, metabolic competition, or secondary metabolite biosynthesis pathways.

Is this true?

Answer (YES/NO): NO